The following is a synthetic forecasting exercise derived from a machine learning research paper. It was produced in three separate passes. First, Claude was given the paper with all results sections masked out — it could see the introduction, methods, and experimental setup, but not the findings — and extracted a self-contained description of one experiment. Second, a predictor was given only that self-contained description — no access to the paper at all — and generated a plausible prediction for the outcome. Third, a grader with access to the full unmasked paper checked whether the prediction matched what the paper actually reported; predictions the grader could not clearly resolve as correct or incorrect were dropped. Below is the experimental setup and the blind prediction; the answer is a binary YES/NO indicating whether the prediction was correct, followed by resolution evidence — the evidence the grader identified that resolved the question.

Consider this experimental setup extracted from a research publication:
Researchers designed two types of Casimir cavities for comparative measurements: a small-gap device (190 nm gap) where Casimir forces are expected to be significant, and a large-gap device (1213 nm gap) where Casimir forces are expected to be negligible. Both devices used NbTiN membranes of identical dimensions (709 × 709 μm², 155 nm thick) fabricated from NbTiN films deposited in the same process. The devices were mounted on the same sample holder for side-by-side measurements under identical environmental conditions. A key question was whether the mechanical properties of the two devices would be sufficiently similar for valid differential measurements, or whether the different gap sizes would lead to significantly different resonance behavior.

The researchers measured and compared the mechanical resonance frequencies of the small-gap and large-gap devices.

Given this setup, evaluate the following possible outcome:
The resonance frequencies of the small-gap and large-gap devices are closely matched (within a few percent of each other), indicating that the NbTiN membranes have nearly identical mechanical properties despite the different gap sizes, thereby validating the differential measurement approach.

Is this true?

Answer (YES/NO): YES